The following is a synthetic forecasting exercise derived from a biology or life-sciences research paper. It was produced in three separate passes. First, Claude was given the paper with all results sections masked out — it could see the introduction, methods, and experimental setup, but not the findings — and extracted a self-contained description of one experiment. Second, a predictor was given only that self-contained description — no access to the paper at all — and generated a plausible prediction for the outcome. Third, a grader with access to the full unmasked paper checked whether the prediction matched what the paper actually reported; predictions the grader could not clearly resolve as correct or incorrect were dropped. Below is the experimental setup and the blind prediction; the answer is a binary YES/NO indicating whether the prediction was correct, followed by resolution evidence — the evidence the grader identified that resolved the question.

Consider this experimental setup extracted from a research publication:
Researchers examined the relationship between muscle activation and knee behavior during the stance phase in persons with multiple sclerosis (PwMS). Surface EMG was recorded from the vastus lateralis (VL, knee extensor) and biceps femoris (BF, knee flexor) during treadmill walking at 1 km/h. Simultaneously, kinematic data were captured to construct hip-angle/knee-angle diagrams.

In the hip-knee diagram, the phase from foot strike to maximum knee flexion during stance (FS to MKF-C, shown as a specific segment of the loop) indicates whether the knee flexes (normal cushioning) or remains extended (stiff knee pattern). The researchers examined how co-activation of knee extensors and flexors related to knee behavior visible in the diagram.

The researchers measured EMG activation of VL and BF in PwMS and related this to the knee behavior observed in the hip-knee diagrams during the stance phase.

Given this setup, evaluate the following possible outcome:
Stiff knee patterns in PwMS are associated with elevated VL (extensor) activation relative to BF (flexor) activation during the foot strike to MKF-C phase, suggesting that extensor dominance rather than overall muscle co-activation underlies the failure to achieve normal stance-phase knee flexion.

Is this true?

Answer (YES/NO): NO